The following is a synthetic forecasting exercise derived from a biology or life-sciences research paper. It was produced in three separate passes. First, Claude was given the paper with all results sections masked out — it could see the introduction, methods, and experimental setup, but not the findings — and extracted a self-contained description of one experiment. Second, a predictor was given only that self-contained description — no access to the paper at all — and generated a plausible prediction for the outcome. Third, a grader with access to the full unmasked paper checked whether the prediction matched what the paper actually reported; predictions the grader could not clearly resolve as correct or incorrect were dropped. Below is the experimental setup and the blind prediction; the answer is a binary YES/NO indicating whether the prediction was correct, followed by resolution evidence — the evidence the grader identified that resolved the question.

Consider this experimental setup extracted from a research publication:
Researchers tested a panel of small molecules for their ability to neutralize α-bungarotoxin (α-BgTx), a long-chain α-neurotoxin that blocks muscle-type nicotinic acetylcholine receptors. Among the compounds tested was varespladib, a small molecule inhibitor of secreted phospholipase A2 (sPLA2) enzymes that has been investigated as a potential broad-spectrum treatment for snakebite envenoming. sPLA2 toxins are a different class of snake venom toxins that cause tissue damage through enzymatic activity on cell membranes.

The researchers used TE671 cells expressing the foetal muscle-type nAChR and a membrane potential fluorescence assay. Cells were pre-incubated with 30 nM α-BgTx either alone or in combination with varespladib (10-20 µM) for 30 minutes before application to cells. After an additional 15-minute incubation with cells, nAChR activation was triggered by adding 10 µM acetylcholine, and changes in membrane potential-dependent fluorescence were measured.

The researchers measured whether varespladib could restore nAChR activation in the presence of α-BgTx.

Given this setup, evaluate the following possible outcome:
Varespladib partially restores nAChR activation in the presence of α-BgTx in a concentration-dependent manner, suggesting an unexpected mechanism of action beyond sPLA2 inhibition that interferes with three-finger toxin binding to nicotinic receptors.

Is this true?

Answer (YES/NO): NO